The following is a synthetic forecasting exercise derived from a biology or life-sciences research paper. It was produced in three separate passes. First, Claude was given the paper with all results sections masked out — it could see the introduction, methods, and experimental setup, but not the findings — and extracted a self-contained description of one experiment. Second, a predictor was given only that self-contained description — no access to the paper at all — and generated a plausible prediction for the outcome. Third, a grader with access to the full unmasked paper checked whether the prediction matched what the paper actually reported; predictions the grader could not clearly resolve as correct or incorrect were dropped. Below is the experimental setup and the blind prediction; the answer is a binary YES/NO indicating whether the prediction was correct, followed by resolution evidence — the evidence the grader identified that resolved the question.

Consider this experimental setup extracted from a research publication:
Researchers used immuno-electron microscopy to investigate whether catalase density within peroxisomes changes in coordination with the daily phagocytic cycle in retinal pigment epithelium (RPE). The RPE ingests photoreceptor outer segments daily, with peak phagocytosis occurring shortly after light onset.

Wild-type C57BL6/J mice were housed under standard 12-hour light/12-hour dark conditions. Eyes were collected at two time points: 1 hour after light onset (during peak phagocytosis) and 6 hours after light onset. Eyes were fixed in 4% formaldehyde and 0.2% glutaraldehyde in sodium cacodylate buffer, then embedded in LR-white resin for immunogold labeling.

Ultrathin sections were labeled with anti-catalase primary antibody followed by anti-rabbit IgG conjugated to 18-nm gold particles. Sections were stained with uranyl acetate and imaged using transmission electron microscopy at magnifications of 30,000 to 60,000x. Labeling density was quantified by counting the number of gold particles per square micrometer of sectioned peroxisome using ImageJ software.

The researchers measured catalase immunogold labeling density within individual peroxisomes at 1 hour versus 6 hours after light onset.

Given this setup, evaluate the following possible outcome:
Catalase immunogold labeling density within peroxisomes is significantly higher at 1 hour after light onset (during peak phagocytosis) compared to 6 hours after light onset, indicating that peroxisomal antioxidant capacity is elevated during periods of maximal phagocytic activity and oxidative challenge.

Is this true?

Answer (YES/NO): NO